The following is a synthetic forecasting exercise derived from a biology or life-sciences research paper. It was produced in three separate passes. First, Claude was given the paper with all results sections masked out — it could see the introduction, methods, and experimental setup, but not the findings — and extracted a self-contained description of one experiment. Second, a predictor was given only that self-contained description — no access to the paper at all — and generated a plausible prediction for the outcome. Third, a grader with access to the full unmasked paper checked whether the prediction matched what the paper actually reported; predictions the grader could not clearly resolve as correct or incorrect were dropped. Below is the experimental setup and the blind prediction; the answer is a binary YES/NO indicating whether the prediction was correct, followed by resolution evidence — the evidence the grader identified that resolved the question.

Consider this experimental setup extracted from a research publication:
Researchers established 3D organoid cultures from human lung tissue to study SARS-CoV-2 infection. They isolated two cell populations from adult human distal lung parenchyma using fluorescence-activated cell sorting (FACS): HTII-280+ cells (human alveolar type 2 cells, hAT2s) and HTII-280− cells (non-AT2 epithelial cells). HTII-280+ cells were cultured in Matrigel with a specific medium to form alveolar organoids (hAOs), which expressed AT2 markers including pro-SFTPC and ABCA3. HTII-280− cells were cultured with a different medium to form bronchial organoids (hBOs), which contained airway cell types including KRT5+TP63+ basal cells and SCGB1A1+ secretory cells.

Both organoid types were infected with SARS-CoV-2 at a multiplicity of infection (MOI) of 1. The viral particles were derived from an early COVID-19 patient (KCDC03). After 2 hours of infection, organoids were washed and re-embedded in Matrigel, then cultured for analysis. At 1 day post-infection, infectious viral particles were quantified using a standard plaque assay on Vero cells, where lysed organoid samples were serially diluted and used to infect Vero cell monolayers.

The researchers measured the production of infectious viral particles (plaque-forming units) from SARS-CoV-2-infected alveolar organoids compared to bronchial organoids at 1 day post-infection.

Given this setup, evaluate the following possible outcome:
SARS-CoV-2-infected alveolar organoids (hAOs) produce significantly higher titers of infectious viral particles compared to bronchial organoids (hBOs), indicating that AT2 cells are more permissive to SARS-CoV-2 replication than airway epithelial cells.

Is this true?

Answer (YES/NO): YES